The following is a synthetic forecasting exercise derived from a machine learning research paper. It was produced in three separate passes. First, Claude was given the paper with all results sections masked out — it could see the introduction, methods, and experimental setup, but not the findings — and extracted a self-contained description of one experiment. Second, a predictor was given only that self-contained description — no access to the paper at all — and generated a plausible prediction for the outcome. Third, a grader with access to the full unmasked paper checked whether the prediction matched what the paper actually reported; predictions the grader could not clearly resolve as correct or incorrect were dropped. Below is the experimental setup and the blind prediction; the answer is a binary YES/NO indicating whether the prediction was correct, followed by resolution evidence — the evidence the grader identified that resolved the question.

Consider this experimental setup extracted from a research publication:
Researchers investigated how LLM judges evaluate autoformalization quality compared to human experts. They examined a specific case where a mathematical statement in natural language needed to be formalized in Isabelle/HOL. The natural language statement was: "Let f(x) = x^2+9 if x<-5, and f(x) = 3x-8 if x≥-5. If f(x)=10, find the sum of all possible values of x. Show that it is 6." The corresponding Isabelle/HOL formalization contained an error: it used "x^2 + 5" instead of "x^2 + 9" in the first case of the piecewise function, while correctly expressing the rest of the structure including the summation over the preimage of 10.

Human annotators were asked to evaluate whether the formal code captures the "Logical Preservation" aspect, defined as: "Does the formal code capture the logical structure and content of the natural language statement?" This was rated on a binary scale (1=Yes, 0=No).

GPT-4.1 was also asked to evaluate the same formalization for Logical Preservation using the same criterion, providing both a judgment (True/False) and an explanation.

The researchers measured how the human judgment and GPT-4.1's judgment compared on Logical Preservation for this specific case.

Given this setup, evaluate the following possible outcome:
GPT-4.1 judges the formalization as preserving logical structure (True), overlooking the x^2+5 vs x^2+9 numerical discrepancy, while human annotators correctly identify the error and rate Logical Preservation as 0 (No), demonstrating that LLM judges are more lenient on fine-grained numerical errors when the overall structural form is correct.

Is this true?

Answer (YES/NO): NO